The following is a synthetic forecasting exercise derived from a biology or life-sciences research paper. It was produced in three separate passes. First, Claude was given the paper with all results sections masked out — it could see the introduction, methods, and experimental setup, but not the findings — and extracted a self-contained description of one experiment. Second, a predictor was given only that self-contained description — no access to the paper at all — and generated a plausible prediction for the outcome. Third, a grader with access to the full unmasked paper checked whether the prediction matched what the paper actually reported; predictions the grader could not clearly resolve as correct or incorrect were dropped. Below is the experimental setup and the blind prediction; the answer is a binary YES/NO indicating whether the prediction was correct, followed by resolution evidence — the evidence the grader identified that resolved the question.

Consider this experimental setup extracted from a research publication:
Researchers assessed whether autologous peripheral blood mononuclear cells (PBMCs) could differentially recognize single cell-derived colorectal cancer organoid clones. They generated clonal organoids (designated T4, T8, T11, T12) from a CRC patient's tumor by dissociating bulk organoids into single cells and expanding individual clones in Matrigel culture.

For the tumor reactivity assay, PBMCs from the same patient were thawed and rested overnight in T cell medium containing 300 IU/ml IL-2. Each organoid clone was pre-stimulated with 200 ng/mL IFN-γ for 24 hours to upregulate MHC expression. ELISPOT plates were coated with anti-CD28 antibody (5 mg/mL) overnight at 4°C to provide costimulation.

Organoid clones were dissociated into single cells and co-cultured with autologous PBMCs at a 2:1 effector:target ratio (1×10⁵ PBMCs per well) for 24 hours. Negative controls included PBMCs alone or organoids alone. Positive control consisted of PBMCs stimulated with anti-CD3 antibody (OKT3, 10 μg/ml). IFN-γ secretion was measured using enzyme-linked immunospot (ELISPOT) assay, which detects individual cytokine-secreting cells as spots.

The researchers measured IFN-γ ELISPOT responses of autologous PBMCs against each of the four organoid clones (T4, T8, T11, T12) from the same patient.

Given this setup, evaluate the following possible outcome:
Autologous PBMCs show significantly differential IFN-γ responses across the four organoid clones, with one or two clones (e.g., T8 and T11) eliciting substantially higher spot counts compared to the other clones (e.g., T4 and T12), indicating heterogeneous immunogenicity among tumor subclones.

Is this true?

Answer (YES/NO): NO